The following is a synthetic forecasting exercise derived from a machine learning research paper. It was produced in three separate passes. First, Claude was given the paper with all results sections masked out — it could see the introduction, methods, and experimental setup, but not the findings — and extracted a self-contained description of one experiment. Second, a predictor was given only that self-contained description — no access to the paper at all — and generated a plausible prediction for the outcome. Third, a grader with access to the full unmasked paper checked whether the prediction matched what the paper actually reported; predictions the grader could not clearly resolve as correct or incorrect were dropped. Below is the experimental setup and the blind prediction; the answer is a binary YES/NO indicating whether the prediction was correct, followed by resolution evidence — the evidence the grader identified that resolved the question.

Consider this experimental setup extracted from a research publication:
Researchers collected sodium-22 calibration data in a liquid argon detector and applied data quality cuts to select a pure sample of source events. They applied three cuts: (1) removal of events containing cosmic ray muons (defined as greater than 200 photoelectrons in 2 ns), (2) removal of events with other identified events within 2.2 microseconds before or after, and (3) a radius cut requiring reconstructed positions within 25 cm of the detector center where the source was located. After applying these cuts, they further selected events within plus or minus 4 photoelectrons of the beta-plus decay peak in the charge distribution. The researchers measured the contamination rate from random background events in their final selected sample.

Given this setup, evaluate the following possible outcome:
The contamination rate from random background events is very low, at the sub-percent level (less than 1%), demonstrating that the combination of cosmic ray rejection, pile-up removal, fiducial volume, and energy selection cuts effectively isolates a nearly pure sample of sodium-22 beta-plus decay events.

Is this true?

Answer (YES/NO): YES